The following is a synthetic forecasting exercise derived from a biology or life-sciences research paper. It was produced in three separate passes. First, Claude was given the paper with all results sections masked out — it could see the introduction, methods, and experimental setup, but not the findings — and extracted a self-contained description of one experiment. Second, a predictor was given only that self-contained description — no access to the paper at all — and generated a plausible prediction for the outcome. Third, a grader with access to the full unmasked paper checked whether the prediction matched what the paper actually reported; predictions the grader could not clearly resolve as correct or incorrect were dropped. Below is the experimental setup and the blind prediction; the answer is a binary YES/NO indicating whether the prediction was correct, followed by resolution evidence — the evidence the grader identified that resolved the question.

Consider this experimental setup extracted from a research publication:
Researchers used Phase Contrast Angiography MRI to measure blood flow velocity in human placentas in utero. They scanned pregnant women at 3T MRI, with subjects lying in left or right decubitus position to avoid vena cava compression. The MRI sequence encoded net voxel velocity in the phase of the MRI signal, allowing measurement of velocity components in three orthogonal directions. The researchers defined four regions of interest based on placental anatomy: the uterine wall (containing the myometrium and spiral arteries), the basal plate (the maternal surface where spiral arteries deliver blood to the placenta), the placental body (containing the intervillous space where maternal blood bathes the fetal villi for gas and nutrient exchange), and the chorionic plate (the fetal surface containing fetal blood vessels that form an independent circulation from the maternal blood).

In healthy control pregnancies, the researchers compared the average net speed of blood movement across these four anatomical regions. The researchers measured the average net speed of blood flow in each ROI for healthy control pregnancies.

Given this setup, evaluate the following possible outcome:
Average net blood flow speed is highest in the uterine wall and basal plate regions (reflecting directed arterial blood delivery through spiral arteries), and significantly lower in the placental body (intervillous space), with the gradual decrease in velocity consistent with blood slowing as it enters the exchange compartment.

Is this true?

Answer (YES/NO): NO